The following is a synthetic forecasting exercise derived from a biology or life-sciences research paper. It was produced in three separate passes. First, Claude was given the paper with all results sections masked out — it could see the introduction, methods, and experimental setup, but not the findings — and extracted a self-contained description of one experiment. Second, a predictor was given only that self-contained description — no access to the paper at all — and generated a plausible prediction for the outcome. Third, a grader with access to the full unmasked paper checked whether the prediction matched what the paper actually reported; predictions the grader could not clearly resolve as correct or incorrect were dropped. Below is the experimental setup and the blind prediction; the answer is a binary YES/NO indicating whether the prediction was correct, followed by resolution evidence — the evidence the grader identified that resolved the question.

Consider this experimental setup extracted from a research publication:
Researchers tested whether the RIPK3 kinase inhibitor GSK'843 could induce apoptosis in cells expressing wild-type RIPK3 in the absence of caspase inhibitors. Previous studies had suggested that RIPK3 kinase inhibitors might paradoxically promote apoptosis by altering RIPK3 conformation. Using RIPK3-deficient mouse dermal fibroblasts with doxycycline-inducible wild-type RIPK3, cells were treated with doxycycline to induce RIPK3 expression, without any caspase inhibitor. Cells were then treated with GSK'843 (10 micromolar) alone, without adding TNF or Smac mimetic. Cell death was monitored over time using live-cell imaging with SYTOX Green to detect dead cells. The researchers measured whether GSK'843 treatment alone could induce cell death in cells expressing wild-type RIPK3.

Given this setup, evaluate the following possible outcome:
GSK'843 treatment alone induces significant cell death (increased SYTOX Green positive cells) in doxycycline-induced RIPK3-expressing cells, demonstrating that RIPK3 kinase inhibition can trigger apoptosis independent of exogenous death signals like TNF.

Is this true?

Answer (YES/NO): YES